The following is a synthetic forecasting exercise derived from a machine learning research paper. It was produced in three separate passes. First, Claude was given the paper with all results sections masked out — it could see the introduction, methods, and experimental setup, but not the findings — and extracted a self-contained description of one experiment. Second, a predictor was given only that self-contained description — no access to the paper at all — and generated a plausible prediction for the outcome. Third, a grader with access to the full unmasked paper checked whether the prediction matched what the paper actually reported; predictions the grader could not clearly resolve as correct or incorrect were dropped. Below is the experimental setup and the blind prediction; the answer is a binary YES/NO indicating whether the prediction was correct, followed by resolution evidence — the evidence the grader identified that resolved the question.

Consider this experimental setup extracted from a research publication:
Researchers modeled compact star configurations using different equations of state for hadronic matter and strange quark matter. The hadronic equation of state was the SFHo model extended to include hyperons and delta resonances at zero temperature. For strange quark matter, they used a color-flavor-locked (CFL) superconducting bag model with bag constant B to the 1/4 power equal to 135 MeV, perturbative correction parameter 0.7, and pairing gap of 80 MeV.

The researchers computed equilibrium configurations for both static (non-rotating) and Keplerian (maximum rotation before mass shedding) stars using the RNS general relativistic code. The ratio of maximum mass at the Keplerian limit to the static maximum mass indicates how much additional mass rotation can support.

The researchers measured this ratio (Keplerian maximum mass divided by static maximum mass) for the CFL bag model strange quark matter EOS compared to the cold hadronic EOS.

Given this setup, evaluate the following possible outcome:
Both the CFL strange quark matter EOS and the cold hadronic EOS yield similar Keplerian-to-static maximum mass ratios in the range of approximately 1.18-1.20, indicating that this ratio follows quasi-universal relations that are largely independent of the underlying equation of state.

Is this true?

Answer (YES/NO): NO